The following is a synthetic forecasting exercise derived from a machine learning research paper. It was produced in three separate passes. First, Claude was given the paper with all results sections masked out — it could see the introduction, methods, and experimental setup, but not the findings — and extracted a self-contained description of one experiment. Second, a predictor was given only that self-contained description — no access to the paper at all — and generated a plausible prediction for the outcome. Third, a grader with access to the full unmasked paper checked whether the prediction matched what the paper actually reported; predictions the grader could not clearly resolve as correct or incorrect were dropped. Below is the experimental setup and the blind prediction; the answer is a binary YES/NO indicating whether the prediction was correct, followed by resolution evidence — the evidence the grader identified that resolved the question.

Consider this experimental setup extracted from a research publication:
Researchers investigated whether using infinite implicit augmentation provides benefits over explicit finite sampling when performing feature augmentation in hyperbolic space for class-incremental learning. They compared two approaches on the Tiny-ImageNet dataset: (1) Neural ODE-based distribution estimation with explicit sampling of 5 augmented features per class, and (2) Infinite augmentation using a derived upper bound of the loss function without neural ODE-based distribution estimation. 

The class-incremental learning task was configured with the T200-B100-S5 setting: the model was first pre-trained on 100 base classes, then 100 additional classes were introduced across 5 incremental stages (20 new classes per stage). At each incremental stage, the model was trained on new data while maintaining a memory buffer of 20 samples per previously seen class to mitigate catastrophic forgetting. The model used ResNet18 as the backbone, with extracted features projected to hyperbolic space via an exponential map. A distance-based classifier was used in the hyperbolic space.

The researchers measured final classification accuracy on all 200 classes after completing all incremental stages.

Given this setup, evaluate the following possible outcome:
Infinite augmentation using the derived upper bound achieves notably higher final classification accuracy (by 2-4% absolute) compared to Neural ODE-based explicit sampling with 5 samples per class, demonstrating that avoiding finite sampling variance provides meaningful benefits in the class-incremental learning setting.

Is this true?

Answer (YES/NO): NO